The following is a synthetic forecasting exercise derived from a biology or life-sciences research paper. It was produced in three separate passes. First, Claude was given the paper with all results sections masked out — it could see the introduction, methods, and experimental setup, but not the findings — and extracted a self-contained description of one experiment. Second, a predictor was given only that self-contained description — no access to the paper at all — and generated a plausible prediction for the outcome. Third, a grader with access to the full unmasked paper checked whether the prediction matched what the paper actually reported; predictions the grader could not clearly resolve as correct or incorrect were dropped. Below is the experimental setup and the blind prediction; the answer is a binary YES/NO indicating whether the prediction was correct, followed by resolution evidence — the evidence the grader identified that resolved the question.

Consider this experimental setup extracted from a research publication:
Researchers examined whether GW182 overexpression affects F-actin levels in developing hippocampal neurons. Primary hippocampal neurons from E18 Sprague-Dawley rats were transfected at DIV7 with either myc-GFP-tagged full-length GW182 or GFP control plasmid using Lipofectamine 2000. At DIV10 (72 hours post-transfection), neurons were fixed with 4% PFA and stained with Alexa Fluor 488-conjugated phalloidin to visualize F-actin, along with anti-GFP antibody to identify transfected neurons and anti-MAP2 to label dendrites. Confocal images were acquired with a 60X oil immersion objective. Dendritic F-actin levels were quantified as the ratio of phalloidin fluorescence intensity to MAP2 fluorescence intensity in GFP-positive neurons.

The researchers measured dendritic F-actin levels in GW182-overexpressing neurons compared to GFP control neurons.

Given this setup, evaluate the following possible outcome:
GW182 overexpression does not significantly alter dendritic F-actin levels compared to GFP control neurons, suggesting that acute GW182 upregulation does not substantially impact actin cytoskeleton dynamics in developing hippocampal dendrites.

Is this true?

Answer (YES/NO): NO